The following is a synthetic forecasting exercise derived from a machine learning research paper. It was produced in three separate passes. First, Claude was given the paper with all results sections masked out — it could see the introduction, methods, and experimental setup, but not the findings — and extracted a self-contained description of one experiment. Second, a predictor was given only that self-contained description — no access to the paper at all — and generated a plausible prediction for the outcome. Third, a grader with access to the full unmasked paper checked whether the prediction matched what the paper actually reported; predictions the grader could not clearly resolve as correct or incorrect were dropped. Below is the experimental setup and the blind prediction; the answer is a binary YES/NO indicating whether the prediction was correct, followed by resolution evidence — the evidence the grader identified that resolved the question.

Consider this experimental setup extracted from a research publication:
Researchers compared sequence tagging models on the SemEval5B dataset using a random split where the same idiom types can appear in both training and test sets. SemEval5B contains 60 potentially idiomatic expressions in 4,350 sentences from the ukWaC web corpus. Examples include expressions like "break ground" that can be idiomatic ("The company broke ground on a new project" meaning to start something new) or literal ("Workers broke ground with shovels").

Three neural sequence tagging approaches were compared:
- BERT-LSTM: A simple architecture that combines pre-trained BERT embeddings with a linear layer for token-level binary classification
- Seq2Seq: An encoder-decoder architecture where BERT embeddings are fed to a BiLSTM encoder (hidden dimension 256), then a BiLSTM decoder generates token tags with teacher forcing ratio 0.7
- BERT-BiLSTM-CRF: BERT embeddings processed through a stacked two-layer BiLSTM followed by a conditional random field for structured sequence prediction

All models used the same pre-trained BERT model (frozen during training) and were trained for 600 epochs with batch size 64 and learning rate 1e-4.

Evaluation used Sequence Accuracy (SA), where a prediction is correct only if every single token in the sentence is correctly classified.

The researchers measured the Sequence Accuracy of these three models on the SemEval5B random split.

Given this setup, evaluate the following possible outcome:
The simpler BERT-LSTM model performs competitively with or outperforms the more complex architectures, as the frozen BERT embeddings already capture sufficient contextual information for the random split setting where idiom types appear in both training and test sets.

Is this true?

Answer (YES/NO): NO